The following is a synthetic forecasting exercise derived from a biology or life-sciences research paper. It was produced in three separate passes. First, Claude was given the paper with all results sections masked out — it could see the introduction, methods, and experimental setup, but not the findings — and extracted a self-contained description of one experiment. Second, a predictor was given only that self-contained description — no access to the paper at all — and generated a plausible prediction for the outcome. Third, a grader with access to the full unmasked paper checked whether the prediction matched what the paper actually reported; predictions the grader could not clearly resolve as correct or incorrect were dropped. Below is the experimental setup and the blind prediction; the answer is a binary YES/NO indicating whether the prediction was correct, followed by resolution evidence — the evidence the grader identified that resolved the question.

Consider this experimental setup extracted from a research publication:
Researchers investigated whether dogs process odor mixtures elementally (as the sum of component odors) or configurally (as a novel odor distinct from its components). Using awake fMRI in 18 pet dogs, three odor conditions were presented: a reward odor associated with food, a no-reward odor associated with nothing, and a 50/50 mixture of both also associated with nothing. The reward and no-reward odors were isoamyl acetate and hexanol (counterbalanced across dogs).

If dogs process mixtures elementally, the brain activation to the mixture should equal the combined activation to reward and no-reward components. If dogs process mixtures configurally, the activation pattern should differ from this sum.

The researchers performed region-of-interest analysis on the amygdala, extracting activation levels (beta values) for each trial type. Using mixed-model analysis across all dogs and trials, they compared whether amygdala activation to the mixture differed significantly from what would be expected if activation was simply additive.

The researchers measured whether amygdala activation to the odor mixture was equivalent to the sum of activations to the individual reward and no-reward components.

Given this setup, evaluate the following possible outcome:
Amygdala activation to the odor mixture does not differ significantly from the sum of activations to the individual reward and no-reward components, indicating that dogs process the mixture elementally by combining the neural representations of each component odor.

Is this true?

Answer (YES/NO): NO